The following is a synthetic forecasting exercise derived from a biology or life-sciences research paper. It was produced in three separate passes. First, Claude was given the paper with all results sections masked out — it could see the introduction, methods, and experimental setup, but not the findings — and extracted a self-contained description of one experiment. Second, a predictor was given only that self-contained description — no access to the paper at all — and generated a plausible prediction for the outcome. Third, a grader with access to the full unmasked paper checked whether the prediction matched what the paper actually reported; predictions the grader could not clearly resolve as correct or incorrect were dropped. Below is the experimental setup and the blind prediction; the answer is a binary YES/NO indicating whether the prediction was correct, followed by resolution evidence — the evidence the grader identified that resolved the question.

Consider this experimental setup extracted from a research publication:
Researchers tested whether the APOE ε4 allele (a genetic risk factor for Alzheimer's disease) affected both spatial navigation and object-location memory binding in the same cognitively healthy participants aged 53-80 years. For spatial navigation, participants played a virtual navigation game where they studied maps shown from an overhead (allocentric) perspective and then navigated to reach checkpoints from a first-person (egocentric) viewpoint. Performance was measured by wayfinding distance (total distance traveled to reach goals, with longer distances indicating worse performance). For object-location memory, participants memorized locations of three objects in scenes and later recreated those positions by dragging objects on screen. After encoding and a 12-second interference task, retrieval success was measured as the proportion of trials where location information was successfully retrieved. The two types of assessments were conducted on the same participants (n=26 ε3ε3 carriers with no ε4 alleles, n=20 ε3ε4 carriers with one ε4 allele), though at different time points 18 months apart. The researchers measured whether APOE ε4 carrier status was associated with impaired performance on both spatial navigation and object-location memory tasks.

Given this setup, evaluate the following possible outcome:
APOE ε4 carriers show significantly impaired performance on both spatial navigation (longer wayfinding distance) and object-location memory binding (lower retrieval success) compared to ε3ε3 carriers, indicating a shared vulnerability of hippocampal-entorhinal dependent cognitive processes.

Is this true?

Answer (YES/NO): NO